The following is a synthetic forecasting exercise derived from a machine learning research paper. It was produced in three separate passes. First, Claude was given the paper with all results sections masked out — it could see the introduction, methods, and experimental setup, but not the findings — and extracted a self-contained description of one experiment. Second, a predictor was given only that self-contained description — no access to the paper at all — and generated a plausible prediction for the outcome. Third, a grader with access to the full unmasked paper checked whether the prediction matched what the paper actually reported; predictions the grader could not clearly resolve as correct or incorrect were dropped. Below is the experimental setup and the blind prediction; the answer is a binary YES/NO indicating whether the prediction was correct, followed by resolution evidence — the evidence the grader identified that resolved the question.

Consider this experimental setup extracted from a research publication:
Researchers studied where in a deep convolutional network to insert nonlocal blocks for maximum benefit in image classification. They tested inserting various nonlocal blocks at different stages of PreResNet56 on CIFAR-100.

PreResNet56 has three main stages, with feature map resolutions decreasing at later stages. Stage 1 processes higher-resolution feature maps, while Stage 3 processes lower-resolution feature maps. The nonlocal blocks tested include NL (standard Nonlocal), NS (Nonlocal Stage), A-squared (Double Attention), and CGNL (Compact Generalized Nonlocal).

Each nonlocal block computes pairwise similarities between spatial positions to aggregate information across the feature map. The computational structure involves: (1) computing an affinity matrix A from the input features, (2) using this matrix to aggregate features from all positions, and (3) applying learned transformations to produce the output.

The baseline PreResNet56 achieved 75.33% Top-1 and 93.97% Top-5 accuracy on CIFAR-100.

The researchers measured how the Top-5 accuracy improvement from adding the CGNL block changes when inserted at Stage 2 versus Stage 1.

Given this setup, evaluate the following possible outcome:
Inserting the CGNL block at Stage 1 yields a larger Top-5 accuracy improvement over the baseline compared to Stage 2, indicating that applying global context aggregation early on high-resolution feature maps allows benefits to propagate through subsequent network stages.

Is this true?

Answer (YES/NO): NO